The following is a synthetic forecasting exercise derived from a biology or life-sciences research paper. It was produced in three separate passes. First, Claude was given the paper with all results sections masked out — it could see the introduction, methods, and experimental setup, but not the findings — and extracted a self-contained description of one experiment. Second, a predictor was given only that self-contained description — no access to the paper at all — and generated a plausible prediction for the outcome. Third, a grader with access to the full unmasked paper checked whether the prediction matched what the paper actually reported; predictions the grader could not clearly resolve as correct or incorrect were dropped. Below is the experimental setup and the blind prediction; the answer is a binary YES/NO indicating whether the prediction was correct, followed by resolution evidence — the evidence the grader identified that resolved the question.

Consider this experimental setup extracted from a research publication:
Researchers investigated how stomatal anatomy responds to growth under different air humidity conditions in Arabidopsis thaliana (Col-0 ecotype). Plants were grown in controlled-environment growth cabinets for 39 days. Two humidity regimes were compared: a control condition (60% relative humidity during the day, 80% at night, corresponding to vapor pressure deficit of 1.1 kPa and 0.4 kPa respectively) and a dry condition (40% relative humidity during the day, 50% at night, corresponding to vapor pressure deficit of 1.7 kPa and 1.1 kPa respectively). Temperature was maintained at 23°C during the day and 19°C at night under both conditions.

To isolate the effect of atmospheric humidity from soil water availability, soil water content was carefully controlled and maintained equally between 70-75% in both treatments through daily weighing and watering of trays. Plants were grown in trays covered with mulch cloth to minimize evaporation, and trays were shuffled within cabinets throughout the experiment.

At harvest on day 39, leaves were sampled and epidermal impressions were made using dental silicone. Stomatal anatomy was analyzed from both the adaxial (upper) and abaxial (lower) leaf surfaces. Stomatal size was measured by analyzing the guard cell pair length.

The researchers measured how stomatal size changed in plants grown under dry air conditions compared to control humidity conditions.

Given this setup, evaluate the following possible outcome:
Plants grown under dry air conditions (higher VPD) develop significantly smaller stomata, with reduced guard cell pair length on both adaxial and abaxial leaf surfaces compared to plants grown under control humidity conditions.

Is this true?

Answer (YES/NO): YES